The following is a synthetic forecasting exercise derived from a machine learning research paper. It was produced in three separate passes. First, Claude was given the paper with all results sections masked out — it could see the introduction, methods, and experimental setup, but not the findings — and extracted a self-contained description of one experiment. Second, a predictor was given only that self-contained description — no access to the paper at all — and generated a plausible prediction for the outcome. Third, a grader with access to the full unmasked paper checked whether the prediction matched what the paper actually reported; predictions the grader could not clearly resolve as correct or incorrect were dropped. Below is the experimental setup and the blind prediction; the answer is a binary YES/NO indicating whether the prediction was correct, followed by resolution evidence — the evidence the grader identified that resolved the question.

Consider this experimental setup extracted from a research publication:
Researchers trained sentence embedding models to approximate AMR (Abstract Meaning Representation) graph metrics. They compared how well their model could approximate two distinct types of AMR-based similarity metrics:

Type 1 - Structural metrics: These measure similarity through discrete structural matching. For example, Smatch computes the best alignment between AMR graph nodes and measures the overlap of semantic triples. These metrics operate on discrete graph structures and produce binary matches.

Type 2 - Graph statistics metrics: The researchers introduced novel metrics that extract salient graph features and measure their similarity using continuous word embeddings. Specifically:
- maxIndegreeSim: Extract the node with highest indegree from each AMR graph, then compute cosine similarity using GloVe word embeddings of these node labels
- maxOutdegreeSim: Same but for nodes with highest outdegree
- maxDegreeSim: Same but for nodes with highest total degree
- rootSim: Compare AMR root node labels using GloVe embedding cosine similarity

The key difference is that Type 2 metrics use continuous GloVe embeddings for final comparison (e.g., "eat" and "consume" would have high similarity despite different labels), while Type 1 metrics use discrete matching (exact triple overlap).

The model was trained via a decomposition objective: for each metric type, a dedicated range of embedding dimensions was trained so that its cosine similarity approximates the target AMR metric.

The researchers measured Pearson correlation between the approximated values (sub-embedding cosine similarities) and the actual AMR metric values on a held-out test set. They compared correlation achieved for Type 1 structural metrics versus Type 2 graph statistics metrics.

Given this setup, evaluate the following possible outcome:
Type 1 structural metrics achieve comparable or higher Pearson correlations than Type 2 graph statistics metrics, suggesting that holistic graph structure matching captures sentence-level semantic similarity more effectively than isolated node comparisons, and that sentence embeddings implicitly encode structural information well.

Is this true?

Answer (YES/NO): YES